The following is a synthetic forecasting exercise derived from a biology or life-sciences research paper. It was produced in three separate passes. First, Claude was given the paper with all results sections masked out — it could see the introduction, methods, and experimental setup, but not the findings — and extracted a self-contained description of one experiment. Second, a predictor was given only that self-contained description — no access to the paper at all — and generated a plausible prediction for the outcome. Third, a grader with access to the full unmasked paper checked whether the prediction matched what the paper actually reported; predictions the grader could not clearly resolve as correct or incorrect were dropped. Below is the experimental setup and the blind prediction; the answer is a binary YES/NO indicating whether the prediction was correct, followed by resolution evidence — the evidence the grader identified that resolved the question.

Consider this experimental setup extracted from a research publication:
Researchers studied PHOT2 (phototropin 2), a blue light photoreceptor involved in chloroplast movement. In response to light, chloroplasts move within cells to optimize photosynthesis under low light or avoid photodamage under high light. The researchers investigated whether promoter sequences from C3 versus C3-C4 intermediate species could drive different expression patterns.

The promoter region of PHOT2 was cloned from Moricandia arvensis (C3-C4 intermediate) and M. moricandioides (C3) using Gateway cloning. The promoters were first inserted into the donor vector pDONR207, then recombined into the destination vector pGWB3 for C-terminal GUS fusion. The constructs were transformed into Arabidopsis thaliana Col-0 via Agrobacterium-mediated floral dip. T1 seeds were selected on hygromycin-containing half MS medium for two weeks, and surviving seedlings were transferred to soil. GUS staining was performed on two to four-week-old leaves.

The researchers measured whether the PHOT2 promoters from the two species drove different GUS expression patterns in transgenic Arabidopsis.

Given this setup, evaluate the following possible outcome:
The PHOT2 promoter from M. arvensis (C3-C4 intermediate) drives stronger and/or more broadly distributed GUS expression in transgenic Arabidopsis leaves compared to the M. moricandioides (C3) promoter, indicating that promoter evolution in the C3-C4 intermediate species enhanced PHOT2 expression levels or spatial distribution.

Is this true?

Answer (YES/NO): NO